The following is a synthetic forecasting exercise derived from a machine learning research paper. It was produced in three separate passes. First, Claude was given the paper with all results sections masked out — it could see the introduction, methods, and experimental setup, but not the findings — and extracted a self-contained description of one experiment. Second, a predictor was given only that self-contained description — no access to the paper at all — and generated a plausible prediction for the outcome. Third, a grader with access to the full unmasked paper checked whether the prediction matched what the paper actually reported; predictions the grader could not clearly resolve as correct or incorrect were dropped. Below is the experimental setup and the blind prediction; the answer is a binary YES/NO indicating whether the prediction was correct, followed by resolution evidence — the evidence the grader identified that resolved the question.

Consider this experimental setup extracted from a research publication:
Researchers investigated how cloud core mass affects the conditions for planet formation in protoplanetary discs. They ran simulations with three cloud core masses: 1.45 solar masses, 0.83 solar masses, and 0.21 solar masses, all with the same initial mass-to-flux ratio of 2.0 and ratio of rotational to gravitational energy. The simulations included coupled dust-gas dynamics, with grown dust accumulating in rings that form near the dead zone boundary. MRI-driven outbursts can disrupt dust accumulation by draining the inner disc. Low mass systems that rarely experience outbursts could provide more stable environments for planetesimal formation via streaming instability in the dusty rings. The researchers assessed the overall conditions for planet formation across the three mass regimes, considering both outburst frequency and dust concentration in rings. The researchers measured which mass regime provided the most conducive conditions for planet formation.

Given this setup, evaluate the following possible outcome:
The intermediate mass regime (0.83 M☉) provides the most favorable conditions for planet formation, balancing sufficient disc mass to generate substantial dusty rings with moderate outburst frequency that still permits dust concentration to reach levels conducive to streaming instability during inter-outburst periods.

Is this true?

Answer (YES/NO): NO